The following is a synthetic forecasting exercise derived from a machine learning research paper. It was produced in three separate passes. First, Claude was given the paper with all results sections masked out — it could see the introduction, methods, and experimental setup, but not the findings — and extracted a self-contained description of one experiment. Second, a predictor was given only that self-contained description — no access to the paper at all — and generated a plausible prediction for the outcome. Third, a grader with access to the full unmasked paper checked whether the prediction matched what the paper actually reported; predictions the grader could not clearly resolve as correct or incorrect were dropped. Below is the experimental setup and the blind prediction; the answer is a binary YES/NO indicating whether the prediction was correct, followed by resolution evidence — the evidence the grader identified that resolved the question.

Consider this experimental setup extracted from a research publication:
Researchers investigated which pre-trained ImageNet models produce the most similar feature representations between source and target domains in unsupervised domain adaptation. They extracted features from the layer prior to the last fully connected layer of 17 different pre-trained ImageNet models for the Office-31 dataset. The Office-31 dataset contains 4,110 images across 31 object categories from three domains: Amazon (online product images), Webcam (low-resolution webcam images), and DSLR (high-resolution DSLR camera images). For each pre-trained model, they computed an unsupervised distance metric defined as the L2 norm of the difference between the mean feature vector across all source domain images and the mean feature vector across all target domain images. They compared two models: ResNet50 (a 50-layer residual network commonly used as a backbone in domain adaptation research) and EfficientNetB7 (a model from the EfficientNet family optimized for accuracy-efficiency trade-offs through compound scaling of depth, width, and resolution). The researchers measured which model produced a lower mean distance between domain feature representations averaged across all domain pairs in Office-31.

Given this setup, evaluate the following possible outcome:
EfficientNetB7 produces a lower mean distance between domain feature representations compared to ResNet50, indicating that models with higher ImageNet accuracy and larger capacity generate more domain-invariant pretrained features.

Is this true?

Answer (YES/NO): YES